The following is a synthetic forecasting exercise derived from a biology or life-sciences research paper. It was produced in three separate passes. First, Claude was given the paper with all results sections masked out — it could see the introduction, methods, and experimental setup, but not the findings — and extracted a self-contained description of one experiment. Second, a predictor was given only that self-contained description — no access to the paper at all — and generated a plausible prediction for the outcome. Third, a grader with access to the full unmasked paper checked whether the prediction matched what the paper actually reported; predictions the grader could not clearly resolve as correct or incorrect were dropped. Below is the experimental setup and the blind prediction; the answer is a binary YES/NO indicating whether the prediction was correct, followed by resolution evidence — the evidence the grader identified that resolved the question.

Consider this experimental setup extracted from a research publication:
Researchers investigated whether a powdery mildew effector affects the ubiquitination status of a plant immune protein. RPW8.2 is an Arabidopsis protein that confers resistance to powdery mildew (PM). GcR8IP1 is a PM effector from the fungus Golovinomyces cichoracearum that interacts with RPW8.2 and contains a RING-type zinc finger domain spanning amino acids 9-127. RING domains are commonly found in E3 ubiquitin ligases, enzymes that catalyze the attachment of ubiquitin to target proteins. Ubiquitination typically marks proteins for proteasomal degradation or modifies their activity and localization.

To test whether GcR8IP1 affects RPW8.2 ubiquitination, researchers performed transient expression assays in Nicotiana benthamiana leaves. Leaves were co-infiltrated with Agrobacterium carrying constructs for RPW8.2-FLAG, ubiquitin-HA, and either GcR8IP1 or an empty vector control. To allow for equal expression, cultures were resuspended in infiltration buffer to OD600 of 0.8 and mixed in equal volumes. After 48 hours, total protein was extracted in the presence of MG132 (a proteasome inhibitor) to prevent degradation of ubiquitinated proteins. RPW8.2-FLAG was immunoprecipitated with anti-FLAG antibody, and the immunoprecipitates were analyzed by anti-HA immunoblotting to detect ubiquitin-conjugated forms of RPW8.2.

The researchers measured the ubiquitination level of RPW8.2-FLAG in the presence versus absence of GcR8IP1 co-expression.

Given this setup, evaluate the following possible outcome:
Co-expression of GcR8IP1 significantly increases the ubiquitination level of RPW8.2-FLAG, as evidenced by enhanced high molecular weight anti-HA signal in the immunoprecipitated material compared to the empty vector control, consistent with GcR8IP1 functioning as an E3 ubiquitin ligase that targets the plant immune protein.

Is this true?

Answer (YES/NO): NO